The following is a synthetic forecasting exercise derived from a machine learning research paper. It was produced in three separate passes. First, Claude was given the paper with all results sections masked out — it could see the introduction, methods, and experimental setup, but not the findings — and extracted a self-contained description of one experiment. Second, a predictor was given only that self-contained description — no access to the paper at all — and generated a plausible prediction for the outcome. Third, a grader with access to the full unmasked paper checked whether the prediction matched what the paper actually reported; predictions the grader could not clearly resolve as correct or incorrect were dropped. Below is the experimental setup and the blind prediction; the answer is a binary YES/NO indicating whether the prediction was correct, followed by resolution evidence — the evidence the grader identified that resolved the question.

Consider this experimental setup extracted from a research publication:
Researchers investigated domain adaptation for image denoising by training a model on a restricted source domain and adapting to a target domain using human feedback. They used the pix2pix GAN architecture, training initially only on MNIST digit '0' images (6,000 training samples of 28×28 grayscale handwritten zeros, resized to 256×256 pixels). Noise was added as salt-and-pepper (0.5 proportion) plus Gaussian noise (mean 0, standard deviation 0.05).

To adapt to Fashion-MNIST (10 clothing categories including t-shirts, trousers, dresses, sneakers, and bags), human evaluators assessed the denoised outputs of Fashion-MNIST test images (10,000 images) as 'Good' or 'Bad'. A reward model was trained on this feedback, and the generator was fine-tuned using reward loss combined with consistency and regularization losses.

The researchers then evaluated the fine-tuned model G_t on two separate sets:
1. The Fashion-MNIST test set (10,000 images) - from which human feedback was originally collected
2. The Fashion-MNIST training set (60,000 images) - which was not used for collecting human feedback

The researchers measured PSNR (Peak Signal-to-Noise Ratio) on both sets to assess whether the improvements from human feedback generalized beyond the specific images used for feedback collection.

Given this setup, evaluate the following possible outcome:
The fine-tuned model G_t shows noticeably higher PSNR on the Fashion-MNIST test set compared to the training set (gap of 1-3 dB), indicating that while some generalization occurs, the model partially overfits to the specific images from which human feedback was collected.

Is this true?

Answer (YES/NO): NO